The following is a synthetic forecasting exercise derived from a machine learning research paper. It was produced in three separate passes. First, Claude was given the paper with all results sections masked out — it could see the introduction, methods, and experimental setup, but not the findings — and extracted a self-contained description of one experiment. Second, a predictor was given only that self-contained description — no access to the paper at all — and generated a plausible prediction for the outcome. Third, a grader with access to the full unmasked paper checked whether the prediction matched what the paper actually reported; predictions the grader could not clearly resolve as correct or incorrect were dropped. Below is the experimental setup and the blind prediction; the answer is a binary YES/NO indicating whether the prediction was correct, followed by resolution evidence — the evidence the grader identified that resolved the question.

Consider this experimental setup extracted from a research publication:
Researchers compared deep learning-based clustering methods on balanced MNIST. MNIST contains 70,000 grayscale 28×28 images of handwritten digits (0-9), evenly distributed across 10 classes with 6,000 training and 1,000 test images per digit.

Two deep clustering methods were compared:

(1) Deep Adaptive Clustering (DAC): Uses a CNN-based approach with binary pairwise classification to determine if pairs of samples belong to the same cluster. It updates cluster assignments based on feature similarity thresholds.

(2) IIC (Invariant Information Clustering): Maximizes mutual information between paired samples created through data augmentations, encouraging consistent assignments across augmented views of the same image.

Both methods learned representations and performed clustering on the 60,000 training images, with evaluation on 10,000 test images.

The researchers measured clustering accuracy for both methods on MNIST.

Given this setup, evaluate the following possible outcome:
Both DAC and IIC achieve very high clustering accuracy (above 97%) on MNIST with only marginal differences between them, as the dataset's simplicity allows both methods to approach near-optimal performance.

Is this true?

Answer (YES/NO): NO